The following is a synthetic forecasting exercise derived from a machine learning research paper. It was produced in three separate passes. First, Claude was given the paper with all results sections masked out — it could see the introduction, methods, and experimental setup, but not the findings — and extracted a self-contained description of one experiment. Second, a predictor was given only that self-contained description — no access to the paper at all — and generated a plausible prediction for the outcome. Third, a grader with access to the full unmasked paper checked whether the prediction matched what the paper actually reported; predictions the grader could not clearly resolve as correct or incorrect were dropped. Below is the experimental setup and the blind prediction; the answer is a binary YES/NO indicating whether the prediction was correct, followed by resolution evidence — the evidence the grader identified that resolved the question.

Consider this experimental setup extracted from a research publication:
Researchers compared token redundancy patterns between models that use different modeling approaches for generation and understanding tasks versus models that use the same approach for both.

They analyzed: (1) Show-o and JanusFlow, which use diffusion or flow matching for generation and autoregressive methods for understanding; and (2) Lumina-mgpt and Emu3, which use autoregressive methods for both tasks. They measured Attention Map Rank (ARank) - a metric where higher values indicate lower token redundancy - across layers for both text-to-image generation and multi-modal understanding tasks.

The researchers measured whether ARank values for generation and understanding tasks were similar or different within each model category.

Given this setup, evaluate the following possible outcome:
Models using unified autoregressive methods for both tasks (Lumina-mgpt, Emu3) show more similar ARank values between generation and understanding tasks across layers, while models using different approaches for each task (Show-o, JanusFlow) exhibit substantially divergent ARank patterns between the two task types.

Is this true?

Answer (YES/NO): YES